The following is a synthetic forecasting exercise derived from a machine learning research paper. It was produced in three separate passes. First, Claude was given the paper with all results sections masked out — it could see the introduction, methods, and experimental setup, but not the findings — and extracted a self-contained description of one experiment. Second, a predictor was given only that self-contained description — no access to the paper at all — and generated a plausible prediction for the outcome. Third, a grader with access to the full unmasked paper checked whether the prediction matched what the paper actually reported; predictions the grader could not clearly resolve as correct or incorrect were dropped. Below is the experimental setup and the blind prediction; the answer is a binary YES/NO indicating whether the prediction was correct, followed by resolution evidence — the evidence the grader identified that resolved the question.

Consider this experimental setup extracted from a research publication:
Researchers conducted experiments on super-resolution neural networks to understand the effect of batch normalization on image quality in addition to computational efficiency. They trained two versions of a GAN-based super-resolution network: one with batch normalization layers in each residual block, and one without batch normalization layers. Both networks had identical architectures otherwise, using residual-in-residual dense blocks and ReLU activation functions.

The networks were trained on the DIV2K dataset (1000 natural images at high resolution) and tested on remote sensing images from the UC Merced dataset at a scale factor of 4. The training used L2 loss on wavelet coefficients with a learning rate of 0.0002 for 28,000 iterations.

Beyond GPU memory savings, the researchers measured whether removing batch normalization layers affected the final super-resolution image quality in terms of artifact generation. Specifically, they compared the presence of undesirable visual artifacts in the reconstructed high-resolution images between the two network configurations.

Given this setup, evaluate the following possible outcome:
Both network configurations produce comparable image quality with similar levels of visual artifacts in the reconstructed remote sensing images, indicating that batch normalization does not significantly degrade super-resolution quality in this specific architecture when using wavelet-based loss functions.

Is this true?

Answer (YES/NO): NO